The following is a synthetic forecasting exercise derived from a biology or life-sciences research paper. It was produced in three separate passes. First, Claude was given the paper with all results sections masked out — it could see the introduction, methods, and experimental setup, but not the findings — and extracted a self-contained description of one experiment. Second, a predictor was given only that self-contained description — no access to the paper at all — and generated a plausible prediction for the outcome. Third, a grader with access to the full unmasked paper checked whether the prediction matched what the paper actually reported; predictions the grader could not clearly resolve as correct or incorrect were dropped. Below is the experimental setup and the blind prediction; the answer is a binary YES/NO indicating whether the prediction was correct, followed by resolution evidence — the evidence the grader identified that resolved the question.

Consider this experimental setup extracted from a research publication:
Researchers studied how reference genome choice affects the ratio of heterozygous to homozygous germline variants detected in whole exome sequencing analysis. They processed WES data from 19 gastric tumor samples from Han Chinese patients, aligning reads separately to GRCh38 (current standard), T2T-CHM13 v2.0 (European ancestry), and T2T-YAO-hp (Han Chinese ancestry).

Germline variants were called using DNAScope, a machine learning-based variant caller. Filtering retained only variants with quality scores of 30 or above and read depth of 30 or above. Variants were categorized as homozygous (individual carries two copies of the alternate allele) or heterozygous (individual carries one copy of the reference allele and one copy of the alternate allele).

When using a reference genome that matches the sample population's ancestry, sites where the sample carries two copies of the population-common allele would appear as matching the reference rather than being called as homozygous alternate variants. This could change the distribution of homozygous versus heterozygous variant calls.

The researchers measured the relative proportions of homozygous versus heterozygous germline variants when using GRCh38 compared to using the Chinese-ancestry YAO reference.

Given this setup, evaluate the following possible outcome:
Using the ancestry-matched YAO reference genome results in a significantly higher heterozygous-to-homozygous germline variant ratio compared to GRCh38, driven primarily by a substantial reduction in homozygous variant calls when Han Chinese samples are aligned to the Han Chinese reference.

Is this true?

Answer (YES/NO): YES